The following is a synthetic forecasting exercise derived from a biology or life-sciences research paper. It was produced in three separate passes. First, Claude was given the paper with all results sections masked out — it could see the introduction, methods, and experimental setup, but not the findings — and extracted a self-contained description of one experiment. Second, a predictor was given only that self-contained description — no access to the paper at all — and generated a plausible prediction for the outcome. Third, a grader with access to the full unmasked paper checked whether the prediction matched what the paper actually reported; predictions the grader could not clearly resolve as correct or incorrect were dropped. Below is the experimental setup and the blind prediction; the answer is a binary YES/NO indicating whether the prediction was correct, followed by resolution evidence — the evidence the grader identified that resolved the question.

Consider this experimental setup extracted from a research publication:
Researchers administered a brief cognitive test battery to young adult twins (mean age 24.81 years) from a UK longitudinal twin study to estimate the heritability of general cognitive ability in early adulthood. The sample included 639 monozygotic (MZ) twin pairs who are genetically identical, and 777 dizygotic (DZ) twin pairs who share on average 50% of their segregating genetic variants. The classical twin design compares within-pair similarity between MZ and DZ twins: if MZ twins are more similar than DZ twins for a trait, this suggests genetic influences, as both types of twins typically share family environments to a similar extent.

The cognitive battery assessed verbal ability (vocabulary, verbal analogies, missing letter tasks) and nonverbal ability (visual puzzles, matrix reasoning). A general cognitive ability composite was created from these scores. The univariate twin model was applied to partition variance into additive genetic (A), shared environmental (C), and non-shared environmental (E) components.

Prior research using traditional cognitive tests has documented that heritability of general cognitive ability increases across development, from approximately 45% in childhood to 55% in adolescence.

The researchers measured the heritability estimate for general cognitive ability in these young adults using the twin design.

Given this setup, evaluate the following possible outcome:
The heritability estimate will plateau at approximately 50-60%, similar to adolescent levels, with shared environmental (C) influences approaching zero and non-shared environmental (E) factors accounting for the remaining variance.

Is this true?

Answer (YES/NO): NO